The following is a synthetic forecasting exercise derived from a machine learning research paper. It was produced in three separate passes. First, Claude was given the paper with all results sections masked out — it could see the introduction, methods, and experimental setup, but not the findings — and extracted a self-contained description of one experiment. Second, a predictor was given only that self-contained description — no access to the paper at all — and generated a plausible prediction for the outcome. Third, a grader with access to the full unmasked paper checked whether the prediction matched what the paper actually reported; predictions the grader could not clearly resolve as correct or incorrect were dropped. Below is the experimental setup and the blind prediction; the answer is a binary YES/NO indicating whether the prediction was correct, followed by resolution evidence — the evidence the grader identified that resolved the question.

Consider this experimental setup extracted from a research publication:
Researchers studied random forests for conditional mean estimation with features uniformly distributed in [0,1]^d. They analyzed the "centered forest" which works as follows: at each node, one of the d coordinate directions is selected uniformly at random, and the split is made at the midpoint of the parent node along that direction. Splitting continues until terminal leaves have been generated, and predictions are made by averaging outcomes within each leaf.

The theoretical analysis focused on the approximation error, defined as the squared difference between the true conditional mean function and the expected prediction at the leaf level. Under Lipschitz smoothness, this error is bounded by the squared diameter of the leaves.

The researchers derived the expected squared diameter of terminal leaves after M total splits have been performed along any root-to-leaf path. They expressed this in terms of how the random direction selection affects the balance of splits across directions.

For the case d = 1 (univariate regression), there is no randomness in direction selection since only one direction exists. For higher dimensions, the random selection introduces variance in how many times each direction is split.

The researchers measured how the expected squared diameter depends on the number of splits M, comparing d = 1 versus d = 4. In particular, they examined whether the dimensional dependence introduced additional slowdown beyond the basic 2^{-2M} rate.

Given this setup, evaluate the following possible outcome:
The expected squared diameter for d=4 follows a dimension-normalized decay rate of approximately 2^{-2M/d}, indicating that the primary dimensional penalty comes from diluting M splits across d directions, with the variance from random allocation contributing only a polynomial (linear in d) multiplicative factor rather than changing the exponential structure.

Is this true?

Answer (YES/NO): NO